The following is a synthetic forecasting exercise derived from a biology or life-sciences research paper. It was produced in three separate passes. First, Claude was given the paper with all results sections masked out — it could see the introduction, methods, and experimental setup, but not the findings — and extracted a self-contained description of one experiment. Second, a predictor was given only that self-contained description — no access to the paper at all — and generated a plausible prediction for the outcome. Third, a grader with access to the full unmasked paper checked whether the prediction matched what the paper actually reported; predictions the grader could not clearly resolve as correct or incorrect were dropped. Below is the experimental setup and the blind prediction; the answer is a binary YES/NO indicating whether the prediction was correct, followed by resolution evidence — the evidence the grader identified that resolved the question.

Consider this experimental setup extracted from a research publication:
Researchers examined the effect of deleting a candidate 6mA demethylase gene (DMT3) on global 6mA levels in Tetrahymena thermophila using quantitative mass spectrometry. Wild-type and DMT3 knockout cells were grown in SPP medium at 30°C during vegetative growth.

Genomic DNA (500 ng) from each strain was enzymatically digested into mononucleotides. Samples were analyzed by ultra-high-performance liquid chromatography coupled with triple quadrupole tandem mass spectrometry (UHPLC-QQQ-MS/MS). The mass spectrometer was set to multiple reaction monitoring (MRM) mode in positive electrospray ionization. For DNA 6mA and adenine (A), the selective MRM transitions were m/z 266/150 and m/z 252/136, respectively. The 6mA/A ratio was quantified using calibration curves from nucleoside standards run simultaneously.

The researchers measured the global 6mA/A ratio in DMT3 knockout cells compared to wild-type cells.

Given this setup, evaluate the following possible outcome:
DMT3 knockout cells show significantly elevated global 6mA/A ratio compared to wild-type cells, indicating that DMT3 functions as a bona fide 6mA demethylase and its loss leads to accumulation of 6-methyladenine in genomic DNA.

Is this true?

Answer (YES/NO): YES